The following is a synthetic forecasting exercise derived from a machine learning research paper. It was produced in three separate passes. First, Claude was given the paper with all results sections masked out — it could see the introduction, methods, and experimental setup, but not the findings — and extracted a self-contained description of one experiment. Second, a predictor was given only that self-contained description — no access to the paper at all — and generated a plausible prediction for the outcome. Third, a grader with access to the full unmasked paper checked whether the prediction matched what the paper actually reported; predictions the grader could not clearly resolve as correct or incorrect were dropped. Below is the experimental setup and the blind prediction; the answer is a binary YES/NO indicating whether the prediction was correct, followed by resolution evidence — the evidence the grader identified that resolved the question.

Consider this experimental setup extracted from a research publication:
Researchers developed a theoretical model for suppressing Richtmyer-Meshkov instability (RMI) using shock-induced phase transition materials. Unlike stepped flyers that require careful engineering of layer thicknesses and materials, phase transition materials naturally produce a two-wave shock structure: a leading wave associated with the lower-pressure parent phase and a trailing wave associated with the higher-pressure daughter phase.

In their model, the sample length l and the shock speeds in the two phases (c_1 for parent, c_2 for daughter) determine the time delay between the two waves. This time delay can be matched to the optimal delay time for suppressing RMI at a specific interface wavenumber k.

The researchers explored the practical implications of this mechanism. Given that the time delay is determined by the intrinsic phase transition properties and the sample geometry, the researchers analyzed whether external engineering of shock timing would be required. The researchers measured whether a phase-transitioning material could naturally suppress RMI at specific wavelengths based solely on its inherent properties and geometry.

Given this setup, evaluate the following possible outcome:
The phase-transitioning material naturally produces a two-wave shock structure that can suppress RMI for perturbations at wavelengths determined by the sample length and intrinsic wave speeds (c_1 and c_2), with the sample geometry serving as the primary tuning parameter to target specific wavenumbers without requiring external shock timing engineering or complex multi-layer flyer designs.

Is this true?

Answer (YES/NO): YES